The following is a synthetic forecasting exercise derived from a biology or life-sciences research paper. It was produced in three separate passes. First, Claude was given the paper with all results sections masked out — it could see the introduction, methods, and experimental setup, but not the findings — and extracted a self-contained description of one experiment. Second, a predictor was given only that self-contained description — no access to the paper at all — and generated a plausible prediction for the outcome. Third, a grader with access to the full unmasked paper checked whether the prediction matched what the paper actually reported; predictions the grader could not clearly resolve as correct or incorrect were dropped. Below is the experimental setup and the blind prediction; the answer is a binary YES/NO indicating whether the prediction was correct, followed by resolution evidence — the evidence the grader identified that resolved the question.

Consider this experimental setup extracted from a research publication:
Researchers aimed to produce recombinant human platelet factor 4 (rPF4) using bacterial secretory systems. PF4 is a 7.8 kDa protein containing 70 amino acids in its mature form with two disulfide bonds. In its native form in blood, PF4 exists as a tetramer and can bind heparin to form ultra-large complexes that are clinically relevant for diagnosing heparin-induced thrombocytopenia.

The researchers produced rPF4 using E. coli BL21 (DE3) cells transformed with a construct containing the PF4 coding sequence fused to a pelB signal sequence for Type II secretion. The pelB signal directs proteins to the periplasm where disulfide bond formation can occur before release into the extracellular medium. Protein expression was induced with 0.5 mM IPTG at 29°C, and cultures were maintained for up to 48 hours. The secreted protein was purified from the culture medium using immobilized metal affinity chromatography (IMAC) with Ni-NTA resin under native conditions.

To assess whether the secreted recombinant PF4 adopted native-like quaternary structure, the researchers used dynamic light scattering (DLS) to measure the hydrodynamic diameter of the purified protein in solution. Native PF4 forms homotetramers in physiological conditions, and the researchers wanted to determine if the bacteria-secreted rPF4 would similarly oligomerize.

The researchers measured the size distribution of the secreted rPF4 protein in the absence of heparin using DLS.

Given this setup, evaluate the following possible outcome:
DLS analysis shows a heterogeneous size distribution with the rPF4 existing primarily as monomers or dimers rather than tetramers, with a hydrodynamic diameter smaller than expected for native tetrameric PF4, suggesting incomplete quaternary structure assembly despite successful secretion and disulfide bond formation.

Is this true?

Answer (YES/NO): NO